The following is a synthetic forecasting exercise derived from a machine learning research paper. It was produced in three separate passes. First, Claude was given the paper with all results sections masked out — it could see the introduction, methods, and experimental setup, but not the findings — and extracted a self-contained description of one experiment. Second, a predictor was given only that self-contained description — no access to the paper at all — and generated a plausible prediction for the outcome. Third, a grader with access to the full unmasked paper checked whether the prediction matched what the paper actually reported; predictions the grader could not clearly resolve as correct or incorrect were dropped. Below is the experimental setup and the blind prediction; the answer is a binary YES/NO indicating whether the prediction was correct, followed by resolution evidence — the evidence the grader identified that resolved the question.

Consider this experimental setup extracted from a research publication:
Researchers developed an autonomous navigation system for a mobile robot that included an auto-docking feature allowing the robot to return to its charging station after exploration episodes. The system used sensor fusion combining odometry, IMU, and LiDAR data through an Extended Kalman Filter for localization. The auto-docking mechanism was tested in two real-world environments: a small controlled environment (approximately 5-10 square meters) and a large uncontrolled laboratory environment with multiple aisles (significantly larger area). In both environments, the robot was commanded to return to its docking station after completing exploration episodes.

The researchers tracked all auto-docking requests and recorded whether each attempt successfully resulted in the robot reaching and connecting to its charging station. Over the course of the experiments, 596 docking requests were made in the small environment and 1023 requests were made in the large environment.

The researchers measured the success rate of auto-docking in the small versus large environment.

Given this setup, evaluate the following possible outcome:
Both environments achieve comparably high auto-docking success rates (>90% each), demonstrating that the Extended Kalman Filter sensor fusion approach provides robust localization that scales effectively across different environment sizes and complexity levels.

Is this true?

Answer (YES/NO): NO